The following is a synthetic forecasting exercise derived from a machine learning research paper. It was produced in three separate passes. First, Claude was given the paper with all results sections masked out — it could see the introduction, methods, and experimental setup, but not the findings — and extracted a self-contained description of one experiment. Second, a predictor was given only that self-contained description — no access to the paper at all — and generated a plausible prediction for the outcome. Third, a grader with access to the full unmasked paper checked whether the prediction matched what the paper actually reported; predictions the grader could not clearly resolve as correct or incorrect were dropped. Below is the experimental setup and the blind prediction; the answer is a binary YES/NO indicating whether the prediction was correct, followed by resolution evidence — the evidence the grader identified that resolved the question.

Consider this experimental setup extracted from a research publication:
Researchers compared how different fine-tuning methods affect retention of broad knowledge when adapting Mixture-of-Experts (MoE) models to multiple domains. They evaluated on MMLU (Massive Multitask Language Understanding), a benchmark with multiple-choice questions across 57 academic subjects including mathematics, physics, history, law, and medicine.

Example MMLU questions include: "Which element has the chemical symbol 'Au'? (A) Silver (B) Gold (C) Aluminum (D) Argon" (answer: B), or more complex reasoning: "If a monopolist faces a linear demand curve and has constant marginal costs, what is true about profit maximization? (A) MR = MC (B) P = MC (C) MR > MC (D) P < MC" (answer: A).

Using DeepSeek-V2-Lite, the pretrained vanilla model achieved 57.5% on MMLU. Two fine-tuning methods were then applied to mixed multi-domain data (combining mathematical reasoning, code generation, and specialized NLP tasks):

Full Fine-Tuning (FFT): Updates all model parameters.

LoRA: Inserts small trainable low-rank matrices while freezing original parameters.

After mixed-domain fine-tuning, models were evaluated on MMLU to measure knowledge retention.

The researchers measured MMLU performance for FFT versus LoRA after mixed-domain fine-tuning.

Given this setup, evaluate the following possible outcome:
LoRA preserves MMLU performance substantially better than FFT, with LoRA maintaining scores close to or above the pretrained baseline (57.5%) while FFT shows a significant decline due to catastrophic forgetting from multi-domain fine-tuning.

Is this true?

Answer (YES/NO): NO